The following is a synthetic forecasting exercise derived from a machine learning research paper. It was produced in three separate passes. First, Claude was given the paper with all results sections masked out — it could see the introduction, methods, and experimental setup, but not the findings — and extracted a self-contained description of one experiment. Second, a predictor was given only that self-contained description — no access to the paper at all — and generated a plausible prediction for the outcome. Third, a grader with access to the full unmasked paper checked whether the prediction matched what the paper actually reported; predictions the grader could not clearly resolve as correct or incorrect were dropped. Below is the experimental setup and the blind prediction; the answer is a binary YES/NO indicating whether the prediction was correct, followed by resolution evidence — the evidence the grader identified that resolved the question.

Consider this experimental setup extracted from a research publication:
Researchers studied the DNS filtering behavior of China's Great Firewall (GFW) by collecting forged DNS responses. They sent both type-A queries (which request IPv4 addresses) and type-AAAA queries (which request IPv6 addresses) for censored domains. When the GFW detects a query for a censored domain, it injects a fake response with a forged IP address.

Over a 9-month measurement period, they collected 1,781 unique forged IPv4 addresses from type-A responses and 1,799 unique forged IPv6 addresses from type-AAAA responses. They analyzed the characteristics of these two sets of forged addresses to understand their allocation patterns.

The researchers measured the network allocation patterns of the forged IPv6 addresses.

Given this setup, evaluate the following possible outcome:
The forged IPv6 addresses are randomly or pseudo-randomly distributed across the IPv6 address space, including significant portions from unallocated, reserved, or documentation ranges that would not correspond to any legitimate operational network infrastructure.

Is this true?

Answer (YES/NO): NO